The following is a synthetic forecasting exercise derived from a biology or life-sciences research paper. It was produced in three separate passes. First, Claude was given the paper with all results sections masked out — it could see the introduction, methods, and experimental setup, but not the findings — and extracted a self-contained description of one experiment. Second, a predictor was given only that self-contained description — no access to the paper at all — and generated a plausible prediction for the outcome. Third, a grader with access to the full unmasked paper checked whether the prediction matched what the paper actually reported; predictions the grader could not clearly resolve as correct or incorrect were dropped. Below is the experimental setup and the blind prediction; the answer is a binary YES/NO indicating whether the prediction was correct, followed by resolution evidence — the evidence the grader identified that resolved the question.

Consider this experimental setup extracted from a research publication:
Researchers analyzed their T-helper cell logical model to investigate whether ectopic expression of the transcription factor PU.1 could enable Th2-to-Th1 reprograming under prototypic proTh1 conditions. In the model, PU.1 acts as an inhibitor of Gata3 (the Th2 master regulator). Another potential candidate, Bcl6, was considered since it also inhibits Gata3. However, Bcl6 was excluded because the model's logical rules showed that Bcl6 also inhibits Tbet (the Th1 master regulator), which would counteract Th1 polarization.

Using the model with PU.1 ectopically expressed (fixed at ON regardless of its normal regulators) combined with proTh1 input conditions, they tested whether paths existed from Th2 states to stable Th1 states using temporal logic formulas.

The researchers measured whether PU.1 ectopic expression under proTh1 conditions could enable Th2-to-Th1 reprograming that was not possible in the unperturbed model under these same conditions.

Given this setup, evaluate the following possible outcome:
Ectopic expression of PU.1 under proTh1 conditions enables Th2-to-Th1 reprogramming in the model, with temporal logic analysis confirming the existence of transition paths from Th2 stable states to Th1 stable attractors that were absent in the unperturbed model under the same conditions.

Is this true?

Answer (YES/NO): YES